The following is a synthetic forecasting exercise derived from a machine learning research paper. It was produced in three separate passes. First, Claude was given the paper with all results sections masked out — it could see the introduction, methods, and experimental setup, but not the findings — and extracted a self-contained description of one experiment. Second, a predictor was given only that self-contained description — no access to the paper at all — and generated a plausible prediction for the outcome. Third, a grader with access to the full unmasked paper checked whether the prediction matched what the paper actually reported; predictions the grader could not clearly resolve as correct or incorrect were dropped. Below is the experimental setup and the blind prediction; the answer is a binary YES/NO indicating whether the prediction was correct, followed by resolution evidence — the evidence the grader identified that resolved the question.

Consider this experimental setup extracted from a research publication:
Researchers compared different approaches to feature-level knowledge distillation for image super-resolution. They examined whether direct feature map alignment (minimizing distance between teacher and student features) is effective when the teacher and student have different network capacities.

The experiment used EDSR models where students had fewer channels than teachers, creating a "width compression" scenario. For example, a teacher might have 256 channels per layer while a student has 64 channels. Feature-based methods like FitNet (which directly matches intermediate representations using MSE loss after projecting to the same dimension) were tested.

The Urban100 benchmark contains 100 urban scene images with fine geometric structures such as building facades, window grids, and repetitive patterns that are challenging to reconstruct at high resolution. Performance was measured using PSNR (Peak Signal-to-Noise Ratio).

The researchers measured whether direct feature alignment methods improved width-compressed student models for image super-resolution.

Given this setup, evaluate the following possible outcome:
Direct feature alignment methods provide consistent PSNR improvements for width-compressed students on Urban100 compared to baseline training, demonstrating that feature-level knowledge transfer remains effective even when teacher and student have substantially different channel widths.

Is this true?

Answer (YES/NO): NO